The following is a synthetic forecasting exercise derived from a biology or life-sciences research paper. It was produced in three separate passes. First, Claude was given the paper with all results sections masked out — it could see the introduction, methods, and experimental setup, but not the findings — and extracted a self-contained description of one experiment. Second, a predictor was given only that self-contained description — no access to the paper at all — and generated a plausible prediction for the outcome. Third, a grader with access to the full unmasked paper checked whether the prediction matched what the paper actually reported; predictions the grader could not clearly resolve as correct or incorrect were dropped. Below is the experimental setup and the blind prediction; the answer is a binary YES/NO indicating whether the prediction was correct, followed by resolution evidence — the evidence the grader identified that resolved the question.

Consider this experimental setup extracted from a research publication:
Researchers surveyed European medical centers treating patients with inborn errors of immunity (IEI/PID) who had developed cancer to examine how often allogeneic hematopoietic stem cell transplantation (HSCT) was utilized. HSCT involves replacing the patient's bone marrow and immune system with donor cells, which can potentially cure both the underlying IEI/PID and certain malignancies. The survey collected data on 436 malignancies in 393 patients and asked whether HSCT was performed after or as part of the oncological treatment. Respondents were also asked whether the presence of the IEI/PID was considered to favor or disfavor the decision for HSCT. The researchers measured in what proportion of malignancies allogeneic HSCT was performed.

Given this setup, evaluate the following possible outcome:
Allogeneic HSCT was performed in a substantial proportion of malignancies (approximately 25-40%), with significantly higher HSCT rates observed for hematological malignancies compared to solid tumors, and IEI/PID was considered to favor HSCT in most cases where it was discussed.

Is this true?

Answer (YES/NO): NO